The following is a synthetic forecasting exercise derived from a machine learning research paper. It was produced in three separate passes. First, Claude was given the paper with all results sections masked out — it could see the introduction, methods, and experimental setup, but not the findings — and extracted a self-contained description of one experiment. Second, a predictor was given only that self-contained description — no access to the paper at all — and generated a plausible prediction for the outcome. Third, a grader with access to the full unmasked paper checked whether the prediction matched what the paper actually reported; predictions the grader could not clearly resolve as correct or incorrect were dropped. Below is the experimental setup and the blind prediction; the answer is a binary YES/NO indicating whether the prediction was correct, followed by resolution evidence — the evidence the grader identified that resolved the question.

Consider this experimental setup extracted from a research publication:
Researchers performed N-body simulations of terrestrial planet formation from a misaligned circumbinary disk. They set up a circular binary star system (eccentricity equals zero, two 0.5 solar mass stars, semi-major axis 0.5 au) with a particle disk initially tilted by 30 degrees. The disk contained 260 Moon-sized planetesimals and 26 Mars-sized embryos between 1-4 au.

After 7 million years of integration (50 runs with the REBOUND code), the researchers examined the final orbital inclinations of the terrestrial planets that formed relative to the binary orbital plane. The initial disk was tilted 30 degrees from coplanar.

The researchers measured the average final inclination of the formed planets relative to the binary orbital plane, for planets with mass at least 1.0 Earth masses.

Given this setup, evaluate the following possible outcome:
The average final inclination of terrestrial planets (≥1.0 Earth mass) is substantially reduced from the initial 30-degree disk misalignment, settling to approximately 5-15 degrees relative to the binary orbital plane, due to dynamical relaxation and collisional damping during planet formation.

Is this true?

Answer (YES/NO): YES